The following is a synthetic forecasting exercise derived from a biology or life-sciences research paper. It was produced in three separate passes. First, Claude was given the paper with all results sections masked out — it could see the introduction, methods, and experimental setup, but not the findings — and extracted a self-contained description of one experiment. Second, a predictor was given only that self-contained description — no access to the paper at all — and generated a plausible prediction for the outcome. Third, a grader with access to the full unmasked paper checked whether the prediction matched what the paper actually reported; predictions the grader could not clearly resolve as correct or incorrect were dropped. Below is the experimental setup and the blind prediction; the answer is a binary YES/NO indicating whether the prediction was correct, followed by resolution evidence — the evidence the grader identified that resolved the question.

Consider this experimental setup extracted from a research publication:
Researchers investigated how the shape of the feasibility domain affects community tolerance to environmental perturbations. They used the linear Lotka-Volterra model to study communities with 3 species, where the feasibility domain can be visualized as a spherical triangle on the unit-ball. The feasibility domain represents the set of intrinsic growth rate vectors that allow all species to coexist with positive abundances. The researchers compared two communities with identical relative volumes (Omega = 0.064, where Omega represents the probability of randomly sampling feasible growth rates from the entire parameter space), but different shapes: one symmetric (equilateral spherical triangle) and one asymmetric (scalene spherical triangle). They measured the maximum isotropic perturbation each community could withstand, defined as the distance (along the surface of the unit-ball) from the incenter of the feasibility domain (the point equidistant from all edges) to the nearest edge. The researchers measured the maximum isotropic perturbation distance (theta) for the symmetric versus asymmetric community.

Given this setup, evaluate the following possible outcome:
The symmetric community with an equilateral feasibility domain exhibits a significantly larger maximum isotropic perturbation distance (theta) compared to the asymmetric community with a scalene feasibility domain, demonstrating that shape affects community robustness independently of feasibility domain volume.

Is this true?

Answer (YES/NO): YES